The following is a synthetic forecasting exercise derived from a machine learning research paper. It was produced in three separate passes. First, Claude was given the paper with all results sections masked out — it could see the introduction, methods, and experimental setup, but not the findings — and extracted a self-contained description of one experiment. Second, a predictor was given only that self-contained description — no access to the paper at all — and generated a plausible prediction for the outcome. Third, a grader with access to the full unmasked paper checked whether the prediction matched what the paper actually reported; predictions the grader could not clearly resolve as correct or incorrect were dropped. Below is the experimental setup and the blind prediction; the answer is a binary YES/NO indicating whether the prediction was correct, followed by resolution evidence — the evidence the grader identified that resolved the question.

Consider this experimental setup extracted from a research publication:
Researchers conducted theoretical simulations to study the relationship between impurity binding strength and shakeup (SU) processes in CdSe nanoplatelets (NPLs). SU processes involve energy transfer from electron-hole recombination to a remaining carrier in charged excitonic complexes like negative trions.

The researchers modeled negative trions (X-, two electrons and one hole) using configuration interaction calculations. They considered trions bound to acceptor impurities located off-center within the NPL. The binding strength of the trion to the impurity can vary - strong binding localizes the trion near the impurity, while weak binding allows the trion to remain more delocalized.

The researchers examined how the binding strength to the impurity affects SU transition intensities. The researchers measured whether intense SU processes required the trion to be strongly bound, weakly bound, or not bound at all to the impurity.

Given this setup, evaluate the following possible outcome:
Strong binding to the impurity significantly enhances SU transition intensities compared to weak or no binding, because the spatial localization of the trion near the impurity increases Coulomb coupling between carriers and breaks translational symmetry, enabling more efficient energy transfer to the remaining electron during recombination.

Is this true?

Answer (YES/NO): NO